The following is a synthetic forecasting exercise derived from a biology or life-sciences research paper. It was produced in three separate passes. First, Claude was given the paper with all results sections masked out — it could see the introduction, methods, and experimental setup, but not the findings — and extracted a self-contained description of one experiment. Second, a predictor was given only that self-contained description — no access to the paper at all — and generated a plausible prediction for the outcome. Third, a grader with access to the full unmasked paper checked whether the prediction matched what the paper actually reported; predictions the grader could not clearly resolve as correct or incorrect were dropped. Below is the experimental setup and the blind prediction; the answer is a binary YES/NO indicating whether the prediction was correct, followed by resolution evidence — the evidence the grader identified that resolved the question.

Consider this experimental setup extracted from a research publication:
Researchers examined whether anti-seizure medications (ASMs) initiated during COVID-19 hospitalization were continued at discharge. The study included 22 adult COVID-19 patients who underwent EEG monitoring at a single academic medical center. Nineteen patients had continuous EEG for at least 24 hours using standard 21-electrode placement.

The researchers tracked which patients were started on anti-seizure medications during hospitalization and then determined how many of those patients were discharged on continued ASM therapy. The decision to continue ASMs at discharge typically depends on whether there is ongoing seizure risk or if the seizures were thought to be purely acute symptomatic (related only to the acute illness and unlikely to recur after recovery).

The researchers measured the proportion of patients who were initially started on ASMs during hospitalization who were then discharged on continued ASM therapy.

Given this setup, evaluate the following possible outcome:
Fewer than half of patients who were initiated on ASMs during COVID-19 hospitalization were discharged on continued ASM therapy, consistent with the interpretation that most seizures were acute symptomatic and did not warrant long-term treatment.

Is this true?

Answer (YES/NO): YES